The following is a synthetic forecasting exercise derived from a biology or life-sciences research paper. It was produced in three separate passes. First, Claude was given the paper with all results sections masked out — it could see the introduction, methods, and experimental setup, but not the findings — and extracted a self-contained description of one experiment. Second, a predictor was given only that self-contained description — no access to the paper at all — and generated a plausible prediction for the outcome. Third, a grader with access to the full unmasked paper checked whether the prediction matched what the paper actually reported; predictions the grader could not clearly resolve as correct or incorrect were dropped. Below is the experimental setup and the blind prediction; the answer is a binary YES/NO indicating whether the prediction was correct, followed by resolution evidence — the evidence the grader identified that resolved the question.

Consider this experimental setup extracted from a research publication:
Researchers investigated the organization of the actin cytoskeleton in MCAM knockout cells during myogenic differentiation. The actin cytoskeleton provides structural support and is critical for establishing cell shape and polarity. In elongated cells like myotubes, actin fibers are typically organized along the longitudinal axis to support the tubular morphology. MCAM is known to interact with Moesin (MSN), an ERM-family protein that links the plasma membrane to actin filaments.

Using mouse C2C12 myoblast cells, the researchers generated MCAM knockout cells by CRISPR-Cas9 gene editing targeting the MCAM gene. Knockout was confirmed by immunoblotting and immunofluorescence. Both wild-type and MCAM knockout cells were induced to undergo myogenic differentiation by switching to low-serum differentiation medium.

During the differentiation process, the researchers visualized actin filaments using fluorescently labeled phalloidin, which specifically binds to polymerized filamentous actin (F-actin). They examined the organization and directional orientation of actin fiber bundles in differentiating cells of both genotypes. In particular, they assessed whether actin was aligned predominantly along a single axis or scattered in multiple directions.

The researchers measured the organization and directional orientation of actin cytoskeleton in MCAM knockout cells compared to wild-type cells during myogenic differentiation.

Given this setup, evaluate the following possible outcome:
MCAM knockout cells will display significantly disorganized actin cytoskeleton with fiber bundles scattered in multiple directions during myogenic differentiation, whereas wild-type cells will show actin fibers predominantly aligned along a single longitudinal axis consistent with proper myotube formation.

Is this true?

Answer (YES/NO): YES